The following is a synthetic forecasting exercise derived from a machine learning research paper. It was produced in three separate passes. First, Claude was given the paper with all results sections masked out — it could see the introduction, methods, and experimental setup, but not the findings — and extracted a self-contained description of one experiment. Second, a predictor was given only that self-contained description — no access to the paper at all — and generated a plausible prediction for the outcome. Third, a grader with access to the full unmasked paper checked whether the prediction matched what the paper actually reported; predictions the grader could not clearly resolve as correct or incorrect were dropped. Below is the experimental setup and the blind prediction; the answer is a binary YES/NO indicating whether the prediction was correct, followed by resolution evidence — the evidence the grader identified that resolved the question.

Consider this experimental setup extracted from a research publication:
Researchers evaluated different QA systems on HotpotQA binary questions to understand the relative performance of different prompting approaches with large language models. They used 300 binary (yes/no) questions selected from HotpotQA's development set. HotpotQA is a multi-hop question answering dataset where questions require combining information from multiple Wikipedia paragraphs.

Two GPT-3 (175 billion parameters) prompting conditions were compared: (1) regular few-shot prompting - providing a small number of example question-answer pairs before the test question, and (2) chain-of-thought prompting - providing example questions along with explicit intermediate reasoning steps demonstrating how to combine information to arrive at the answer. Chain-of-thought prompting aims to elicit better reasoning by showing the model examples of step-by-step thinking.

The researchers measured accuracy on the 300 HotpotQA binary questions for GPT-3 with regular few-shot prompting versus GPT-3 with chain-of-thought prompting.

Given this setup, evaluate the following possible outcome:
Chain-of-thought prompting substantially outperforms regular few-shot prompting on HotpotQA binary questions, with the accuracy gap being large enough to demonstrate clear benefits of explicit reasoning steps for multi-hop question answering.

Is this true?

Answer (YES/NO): NO